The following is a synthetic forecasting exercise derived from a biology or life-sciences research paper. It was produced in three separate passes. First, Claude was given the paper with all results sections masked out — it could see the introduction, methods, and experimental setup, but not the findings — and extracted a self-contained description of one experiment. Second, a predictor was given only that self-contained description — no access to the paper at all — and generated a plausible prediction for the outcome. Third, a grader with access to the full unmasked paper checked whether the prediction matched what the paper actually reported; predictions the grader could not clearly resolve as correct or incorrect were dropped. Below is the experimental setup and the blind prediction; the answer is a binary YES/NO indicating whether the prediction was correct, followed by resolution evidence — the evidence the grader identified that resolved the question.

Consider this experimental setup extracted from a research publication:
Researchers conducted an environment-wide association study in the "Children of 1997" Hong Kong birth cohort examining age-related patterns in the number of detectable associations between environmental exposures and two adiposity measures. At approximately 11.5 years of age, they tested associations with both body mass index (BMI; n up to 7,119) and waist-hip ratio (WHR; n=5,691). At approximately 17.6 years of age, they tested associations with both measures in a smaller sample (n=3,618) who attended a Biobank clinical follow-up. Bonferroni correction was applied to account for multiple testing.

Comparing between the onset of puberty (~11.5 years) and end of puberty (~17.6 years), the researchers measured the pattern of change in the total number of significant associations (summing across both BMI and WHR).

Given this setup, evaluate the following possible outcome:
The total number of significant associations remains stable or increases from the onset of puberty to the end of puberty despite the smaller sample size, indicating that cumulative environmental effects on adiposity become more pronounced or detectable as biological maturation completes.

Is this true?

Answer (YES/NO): YES